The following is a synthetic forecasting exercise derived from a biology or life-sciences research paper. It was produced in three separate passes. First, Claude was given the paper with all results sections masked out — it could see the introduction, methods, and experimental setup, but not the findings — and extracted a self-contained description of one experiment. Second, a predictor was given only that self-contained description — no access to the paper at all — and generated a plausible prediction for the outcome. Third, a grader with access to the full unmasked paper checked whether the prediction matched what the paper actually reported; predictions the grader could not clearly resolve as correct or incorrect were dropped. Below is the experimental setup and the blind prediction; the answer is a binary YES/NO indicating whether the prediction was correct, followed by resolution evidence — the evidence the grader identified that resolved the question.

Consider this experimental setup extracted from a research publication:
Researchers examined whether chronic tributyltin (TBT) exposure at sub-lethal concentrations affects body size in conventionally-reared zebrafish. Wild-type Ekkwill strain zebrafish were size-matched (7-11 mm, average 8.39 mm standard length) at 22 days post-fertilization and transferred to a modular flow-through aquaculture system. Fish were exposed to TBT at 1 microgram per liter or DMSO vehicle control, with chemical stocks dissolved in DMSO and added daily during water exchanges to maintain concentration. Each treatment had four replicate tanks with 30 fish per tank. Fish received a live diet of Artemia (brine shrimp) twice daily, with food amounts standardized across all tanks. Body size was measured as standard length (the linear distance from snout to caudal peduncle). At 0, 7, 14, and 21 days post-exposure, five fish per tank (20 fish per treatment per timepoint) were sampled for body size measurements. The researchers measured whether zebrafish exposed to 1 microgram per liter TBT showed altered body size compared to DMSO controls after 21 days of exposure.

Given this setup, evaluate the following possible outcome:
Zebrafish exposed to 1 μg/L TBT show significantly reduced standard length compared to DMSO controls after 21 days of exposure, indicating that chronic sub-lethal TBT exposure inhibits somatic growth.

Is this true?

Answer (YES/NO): YES